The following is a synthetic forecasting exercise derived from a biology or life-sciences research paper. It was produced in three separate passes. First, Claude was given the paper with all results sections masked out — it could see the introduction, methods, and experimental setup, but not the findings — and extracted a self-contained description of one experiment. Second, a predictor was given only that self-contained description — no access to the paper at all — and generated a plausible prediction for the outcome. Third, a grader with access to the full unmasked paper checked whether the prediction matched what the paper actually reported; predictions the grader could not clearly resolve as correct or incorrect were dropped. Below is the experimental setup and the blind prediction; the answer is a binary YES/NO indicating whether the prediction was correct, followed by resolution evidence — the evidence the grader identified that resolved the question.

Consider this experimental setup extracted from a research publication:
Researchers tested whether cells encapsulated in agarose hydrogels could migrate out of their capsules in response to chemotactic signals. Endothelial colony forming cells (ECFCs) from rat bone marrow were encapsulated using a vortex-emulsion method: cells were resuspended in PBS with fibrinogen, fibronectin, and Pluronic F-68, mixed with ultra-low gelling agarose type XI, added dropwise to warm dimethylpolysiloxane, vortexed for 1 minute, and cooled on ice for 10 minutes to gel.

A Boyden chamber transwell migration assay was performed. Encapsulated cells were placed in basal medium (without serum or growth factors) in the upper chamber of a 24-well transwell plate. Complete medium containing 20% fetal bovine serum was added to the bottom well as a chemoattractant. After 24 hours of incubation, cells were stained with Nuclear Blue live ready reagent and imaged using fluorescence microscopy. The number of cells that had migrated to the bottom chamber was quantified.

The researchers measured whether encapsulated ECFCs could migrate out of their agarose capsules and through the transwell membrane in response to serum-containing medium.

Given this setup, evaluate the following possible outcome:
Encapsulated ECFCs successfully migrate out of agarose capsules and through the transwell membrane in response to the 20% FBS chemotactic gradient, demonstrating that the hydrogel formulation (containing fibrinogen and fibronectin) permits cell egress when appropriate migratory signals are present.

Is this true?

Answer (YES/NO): YES